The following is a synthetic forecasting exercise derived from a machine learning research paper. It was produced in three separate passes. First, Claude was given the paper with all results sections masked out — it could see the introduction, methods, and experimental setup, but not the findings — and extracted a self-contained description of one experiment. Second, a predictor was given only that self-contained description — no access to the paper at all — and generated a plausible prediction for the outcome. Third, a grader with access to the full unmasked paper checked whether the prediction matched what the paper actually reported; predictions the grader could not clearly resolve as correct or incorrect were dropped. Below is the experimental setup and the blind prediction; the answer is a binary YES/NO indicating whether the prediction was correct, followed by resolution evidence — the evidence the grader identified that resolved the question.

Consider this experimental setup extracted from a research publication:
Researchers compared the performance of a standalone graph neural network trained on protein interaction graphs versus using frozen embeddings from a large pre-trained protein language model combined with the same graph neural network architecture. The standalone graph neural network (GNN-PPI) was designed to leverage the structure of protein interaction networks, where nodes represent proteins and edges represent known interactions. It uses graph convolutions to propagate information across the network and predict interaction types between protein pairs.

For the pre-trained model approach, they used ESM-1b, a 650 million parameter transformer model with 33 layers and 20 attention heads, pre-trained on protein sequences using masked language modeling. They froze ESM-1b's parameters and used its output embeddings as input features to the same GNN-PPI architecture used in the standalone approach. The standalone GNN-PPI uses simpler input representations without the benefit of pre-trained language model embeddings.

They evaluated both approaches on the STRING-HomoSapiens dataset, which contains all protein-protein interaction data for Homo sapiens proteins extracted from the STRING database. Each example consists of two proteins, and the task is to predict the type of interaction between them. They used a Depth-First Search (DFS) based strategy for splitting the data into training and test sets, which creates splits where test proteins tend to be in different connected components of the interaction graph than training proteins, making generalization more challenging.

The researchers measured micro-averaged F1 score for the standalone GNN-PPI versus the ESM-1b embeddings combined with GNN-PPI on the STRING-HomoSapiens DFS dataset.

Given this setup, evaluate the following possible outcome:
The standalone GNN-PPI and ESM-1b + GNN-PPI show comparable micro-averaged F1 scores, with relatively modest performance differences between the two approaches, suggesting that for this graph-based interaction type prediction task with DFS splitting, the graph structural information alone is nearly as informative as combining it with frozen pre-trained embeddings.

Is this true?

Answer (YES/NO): NO